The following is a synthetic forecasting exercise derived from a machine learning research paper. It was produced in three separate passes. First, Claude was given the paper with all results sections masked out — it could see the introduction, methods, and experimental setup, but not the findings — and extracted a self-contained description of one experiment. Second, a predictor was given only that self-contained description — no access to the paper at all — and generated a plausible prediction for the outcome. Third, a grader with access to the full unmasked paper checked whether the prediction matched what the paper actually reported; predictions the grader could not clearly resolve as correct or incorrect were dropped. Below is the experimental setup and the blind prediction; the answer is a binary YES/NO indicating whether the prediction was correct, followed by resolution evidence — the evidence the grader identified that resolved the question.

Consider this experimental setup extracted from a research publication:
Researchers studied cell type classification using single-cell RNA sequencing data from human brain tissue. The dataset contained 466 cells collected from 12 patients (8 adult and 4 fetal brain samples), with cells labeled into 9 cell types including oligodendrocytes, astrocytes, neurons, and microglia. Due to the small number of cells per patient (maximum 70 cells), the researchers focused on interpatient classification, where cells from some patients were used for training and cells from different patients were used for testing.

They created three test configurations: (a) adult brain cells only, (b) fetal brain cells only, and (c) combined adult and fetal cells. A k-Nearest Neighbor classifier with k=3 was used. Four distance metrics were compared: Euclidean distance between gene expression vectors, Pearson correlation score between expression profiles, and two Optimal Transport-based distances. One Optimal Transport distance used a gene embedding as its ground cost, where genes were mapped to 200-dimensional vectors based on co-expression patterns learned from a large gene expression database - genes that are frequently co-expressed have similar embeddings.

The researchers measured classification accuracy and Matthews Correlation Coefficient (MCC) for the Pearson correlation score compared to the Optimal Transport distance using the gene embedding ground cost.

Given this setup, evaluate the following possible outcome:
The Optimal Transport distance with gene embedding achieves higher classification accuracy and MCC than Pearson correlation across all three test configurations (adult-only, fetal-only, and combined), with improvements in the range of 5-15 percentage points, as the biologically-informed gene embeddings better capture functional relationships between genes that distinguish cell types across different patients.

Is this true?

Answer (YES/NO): NO